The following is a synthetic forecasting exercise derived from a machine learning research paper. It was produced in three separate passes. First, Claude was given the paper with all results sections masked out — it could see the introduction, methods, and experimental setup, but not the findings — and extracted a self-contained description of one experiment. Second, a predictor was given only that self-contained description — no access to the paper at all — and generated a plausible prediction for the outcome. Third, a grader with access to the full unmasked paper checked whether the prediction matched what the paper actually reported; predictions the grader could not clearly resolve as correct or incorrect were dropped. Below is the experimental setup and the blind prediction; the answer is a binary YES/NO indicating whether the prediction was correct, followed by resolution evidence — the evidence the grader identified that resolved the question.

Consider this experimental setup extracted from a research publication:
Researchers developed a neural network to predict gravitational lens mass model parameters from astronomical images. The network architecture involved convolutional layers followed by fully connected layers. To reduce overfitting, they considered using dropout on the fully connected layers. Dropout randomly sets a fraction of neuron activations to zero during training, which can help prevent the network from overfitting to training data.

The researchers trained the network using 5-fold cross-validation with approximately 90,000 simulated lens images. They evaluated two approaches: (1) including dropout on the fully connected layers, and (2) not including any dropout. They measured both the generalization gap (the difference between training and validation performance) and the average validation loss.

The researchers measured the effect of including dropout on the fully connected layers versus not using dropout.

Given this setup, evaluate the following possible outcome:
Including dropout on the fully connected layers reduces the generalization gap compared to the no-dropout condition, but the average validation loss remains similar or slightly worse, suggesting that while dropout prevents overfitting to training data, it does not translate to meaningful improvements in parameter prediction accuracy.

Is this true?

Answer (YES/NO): YES